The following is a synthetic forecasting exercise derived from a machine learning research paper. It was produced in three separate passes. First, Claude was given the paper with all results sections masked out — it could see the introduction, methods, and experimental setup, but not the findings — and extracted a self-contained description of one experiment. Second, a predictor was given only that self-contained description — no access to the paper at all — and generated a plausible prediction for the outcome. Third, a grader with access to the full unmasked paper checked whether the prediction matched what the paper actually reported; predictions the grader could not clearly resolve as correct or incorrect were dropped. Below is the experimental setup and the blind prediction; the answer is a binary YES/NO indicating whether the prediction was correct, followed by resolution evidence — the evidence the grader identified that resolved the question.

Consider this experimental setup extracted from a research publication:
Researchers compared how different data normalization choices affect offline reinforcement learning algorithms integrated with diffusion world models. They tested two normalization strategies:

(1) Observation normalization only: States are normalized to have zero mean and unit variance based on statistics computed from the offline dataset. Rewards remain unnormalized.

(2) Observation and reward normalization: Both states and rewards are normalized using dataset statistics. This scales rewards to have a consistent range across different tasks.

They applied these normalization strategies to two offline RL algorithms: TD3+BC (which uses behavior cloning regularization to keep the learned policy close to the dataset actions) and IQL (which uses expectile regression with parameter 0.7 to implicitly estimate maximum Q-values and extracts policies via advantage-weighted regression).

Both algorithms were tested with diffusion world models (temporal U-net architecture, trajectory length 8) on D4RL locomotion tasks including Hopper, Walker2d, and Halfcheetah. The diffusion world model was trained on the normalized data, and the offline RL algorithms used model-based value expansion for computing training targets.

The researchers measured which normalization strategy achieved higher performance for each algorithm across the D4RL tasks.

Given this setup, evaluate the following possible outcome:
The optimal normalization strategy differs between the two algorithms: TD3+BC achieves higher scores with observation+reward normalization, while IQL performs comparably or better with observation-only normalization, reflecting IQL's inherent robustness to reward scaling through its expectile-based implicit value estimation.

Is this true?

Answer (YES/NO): NO